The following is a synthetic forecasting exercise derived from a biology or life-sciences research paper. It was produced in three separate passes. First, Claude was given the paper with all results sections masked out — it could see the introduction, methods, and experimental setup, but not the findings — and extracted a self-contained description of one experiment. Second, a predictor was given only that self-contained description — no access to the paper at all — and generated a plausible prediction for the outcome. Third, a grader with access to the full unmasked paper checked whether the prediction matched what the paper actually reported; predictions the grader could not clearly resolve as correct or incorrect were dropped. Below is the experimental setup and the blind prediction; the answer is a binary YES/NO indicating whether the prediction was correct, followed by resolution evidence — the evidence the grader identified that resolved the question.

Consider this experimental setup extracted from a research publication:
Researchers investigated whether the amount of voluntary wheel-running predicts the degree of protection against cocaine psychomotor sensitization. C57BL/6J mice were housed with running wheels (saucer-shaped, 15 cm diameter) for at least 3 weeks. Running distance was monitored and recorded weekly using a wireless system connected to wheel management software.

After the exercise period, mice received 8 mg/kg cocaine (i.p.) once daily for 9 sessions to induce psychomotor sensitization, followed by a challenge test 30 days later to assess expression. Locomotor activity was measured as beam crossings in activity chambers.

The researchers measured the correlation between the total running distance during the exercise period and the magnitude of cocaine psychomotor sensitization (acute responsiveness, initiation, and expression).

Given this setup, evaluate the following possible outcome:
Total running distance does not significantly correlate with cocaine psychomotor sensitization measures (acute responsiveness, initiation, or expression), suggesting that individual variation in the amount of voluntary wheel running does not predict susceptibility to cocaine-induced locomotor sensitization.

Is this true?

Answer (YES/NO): YES